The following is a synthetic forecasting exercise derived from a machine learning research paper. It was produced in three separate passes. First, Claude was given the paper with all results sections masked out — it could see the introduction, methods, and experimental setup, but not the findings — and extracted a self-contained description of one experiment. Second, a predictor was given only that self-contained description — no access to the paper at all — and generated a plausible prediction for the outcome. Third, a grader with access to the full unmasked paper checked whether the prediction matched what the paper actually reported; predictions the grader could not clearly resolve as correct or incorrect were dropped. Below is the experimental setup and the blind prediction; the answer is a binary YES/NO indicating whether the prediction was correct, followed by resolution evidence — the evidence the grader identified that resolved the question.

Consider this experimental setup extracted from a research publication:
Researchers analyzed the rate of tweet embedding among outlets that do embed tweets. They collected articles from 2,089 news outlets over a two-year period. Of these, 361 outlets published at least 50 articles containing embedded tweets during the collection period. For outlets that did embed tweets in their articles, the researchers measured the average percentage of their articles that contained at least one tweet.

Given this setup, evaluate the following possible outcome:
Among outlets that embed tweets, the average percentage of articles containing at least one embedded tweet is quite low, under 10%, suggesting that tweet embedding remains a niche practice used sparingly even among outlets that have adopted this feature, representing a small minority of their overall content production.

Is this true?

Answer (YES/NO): NO